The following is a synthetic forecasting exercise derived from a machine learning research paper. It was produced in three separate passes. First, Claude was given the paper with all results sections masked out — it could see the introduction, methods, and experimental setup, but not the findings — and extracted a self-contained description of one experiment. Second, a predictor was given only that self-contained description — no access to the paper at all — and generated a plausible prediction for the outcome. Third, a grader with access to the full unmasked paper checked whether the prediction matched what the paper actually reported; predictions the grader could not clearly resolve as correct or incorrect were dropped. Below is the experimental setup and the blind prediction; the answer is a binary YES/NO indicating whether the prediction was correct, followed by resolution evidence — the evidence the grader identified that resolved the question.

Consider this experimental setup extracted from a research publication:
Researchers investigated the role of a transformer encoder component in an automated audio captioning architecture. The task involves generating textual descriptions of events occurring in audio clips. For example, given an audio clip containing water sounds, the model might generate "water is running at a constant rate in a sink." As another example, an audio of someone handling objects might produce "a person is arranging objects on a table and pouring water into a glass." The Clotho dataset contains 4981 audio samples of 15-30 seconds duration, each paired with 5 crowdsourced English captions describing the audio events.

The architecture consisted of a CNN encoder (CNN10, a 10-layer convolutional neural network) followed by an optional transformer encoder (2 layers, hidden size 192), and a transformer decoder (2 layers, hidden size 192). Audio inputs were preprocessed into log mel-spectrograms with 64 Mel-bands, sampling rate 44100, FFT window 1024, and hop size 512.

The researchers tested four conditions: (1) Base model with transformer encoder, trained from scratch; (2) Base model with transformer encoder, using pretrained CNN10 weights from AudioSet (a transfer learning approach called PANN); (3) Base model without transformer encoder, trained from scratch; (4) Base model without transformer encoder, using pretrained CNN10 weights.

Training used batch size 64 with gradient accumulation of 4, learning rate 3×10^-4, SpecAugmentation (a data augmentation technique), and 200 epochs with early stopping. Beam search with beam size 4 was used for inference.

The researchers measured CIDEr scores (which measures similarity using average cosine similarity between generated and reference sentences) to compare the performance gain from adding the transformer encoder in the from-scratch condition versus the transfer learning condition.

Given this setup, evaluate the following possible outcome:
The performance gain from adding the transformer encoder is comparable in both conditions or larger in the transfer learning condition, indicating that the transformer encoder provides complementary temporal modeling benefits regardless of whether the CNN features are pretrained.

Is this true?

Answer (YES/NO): NO